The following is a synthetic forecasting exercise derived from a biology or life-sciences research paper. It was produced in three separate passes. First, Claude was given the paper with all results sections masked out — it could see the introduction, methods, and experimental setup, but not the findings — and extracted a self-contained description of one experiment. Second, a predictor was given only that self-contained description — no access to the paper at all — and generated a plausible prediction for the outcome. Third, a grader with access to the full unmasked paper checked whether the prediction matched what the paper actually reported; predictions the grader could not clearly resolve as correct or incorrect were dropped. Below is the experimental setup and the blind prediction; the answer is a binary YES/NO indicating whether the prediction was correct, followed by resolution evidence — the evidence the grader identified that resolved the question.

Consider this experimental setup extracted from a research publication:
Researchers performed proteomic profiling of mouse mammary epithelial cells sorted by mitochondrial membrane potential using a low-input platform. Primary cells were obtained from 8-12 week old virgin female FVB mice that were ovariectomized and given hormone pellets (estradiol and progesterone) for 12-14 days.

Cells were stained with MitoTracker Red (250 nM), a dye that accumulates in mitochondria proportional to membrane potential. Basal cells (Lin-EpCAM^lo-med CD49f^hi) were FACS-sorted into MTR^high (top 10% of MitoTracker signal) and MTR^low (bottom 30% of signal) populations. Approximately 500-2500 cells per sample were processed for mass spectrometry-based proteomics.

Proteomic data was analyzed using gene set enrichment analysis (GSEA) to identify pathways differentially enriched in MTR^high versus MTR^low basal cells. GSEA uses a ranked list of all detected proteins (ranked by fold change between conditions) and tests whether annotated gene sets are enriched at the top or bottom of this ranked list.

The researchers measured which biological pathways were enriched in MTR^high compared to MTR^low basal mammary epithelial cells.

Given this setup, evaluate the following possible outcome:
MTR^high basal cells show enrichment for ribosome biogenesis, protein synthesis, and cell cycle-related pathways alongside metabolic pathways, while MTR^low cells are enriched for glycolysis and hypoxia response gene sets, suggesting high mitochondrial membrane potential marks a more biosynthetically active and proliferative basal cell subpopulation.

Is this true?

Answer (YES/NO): NO